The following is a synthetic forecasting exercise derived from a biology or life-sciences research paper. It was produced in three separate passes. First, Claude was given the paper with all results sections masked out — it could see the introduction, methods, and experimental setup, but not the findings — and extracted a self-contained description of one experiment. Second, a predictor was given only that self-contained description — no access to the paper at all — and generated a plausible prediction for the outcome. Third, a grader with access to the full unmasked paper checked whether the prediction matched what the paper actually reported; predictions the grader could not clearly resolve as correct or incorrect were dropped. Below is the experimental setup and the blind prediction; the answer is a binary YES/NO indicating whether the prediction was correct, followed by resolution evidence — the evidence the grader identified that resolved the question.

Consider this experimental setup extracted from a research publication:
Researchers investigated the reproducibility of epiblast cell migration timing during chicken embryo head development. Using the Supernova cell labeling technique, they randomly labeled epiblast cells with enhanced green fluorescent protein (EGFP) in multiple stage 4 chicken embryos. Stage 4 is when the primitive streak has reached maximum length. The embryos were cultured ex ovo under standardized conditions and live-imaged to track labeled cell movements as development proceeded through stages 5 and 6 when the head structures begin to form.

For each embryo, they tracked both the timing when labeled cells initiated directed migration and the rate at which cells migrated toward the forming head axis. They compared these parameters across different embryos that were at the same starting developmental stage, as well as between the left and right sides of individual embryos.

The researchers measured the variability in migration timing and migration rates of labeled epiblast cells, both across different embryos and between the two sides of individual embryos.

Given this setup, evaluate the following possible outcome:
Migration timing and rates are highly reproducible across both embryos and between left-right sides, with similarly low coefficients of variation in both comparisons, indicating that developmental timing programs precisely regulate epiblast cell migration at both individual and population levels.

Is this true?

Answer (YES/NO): NO